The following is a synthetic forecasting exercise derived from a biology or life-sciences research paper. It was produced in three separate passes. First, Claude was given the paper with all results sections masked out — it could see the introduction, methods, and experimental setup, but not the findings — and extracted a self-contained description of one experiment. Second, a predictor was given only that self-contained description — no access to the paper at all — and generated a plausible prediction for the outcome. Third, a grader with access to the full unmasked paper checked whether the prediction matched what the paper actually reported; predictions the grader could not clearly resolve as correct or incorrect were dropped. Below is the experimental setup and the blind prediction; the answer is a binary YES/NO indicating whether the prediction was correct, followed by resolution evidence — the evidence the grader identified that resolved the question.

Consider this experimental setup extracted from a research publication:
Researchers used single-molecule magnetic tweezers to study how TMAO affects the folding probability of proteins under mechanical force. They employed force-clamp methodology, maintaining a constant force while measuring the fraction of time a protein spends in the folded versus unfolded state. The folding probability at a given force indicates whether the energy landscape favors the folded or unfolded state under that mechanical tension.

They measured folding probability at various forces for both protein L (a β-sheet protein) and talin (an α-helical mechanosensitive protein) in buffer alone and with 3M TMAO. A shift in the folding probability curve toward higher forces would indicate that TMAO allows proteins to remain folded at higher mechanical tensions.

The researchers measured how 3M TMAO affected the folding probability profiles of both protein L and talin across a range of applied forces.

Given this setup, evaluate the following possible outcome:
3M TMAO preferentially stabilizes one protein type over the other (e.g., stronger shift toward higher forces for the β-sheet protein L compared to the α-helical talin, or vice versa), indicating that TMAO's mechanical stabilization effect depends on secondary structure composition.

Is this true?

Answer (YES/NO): NO